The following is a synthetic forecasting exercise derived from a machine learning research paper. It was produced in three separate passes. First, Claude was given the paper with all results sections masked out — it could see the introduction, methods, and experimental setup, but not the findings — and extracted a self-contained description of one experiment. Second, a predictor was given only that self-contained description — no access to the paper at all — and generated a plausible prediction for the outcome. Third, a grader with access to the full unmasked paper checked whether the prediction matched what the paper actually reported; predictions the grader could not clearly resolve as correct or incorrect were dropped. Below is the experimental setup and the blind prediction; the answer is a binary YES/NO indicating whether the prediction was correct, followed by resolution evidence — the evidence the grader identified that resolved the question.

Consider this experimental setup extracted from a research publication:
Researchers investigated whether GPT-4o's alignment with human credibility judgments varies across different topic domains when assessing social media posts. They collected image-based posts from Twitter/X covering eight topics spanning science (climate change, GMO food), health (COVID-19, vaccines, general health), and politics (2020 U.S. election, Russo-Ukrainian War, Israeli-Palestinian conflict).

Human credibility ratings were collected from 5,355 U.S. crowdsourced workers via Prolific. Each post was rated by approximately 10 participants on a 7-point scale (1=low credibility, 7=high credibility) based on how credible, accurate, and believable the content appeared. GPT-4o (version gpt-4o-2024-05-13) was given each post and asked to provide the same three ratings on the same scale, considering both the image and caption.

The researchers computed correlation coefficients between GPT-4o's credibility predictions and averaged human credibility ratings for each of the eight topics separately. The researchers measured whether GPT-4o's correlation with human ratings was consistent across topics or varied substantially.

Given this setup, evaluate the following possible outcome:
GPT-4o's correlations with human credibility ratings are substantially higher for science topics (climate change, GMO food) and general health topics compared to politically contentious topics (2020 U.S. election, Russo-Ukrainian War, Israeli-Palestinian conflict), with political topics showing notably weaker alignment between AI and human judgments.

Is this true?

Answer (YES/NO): NO